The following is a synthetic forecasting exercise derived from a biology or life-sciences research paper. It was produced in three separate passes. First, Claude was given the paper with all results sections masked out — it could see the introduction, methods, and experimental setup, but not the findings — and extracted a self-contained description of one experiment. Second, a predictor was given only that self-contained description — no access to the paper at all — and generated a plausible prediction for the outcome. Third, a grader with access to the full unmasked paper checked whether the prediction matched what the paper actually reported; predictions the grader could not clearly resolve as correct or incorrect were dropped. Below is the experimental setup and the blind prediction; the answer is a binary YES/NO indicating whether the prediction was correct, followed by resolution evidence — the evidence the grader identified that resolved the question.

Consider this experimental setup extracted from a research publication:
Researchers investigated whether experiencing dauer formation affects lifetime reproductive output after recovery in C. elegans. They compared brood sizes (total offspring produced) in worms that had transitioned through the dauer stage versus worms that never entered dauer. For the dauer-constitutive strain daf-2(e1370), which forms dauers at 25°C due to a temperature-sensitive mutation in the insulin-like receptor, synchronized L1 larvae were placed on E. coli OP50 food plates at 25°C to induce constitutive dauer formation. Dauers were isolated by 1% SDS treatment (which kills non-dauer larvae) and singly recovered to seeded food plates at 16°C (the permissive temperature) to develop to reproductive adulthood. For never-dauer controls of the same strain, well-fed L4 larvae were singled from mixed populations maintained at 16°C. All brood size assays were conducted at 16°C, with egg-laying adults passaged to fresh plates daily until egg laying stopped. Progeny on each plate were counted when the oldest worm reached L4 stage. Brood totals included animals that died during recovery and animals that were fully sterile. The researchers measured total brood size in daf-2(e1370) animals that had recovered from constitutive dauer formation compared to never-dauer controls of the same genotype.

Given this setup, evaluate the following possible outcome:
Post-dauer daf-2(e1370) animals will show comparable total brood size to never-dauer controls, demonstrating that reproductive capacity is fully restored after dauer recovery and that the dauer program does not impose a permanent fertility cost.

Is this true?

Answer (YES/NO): YES